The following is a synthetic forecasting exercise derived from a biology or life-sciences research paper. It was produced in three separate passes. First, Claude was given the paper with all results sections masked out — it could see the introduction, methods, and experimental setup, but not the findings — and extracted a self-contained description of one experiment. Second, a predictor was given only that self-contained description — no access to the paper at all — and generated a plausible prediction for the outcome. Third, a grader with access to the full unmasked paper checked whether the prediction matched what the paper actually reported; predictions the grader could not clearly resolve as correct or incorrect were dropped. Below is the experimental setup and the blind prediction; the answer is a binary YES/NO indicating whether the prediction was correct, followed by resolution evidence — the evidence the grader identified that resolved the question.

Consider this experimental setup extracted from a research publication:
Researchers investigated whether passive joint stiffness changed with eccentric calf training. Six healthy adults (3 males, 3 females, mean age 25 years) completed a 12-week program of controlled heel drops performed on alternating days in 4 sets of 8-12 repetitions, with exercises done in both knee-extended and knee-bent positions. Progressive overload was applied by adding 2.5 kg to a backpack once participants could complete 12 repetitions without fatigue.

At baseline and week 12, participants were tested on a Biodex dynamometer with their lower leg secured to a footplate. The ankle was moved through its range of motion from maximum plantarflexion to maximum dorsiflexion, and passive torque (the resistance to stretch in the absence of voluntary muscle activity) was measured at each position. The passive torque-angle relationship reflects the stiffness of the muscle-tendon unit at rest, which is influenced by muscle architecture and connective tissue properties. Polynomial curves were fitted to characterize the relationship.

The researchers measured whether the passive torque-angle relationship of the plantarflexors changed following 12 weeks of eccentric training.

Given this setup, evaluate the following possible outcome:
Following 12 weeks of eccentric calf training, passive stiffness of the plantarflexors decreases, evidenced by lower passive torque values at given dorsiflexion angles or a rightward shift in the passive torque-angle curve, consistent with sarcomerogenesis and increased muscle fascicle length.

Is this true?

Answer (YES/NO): NO